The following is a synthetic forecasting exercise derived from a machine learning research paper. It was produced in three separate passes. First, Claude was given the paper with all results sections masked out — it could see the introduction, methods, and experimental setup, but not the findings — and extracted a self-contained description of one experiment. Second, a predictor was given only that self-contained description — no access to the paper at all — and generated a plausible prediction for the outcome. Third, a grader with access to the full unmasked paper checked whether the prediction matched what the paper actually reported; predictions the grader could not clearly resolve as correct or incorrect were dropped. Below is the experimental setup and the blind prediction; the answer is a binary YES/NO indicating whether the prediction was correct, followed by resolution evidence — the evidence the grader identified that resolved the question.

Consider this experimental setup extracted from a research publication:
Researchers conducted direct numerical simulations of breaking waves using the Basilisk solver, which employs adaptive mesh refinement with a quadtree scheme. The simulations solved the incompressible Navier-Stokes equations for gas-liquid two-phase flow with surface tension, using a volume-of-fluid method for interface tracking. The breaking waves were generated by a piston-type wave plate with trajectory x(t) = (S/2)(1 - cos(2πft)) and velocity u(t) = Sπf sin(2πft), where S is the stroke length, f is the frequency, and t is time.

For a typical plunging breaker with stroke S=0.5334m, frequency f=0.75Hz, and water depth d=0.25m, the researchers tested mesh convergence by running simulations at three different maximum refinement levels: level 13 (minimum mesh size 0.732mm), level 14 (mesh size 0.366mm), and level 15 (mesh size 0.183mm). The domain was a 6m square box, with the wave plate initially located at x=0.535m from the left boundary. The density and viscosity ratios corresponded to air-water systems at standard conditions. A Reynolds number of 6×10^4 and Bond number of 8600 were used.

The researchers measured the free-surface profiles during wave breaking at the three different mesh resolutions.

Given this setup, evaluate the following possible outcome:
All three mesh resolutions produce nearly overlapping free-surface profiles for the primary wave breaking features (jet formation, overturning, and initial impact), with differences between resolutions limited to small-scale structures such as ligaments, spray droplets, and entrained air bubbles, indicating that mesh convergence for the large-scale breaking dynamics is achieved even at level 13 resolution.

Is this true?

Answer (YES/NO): NO